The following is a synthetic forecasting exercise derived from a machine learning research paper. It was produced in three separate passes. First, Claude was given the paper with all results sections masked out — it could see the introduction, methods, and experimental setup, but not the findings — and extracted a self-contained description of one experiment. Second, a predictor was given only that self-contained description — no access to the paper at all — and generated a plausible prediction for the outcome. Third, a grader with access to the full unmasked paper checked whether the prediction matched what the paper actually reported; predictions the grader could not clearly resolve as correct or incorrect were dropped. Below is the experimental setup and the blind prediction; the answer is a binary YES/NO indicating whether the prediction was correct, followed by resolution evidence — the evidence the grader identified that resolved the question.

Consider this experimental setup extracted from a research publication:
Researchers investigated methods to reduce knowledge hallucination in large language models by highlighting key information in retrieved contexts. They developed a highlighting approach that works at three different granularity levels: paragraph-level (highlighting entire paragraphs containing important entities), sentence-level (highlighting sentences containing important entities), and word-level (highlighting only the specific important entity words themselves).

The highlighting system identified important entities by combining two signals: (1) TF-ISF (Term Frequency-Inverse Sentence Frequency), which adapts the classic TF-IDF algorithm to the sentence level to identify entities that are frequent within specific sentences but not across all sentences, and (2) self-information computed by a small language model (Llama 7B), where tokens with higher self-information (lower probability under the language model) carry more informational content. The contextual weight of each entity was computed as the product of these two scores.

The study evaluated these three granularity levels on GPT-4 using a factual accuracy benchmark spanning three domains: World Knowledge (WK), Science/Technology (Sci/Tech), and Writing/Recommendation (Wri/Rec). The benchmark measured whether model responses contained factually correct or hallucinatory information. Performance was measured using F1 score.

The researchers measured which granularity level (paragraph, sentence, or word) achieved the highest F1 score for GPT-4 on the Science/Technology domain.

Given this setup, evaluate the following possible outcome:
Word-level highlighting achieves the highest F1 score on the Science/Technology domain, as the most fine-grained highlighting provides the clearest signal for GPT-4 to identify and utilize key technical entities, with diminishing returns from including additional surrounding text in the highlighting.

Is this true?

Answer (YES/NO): NO